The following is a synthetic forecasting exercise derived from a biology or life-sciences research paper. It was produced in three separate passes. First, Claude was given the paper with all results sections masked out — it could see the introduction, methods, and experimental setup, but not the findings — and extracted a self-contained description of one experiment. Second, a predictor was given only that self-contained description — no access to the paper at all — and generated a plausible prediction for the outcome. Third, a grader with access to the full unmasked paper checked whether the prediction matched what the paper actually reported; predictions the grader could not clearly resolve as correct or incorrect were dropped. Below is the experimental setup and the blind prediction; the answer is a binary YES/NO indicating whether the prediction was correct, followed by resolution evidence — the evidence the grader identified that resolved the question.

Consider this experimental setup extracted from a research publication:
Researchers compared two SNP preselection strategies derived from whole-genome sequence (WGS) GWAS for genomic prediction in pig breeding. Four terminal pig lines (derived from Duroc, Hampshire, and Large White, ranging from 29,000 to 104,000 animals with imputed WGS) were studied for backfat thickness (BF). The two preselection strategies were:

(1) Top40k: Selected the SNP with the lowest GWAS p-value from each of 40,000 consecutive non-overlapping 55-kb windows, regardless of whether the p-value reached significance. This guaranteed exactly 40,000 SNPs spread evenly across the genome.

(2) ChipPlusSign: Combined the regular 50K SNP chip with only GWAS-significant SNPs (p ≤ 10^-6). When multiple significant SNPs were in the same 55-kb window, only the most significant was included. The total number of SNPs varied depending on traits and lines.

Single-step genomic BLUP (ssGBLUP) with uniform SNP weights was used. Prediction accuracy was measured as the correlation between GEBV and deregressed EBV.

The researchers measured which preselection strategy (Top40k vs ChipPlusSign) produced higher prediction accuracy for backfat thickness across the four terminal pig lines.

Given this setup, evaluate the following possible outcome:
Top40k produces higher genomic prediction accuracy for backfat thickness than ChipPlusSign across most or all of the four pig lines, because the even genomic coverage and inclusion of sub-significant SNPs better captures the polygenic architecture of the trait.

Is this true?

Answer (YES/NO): NO